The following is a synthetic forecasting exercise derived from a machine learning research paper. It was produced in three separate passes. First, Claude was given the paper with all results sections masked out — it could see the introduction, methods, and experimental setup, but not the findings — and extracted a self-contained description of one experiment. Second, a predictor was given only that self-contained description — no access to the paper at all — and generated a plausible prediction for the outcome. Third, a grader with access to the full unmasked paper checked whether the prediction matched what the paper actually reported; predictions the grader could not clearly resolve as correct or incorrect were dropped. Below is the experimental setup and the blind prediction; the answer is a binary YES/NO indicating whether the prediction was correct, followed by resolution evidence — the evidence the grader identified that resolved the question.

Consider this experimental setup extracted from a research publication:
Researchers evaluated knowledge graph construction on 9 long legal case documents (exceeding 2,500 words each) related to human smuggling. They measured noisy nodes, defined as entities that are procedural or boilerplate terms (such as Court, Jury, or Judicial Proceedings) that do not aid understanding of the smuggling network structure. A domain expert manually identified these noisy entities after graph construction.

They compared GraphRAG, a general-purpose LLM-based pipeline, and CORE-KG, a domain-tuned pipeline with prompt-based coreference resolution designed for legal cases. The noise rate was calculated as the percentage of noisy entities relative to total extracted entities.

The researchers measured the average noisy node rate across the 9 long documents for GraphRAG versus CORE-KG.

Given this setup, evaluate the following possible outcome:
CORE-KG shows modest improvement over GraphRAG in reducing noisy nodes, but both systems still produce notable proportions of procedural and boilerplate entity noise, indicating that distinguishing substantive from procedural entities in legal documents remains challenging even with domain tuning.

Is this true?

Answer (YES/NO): NO